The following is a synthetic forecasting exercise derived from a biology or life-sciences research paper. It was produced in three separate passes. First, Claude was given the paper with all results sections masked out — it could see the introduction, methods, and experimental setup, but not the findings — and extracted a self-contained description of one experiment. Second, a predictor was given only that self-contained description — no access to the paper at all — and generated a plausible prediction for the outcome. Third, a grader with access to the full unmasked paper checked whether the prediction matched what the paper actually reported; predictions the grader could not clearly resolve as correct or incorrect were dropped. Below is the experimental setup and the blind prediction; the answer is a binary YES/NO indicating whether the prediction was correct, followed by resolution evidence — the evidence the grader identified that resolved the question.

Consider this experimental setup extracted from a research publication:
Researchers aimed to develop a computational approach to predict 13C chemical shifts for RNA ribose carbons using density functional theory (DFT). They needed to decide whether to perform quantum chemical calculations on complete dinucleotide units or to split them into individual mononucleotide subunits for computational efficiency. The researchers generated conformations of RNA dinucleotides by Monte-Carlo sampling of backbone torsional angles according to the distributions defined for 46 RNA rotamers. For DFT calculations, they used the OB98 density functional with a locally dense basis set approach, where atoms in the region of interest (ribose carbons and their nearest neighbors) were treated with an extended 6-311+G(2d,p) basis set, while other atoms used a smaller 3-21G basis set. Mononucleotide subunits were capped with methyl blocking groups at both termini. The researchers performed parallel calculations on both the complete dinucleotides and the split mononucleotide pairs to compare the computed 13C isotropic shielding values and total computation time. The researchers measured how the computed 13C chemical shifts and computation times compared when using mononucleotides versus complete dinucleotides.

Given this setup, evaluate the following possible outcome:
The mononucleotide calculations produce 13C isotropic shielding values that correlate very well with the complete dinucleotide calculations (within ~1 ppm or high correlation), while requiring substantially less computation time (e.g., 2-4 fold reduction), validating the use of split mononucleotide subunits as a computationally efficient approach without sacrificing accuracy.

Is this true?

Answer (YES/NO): YES